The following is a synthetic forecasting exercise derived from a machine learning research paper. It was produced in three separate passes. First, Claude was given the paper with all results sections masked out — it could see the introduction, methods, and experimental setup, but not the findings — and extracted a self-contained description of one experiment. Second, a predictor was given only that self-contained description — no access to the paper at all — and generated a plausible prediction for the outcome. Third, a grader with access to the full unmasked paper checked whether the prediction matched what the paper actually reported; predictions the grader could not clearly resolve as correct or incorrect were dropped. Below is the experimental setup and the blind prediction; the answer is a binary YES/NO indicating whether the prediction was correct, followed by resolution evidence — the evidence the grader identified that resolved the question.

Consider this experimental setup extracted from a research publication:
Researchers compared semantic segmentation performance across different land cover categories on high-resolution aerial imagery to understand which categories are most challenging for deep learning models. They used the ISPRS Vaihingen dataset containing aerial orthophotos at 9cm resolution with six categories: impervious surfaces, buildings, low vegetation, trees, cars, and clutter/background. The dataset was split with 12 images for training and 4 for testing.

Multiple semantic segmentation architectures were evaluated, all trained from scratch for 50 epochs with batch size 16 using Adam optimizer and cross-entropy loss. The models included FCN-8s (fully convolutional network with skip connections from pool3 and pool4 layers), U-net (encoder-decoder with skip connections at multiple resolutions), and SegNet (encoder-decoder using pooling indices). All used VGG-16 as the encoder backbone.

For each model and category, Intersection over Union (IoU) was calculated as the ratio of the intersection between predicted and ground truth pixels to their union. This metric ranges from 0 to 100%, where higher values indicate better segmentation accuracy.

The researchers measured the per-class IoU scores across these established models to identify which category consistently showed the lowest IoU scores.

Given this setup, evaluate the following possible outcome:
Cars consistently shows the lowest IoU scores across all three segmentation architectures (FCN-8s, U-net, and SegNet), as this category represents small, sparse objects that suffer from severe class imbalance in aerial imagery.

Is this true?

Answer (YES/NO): YES